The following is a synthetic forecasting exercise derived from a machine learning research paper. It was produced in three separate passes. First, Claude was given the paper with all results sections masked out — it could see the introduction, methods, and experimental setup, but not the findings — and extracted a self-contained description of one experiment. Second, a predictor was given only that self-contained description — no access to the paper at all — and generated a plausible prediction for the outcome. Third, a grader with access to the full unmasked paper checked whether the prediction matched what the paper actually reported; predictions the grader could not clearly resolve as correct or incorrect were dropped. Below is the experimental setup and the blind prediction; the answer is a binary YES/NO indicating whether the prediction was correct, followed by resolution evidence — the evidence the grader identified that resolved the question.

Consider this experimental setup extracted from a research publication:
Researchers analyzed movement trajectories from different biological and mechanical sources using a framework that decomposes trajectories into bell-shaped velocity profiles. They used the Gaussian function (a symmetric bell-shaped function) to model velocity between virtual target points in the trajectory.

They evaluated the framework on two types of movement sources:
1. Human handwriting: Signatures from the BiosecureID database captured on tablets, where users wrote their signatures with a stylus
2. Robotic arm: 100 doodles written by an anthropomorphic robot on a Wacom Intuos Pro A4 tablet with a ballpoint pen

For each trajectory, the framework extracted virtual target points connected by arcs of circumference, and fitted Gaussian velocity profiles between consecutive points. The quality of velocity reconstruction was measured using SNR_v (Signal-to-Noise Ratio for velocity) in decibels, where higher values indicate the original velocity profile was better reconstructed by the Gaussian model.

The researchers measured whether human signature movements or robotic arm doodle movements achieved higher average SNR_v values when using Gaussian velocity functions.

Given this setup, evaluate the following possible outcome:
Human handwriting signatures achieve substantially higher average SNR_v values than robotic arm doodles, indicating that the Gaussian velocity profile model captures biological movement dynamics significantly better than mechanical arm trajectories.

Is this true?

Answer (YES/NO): NO